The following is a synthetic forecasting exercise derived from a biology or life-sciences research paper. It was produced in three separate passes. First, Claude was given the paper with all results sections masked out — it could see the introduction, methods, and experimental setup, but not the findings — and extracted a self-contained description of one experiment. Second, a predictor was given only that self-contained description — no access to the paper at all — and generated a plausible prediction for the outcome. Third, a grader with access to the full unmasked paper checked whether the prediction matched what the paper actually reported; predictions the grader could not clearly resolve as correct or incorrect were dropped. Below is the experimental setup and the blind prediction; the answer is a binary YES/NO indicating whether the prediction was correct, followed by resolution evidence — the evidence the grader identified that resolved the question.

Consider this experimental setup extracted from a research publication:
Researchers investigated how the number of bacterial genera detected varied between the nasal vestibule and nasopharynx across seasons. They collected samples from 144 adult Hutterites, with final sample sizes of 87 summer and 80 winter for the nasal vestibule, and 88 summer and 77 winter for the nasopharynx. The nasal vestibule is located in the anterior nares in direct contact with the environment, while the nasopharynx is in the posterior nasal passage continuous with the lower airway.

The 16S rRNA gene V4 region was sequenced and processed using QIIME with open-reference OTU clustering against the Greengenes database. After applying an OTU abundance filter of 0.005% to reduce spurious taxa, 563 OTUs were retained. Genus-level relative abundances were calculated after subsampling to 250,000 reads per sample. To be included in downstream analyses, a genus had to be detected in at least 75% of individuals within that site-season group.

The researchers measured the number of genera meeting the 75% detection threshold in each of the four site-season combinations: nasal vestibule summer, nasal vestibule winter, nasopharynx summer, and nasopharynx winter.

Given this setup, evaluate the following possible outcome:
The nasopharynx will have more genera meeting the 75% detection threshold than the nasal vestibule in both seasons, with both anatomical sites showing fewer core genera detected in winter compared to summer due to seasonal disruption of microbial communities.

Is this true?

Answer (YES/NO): YES